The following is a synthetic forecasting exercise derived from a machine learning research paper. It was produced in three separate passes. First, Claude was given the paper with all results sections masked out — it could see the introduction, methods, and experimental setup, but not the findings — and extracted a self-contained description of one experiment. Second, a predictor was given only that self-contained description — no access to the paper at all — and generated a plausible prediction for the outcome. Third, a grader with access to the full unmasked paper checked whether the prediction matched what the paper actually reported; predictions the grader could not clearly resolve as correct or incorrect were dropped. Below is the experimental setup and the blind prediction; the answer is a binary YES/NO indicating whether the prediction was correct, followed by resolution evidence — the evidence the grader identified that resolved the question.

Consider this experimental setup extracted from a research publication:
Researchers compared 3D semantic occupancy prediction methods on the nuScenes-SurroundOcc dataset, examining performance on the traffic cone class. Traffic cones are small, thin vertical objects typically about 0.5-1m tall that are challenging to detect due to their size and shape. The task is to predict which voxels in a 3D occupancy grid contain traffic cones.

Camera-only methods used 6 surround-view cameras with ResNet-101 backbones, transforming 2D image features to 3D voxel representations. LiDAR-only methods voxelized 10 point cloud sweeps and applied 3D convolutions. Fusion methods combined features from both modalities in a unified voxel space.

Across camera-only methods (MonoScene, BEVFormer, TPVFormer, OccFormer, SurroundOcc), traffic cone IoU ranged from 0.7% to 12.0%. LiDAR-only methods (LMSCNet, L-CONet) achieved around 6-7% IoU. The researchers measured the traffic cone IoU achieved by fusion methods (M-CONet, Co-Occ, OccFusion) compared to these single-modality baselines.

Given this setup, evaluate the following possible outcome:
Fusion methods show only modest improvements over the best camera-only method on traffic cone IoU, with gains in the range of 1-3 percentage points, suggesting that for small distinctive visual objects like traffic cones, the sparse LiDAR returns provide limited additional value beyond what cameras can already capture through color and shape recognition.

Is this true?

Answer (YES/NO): NO